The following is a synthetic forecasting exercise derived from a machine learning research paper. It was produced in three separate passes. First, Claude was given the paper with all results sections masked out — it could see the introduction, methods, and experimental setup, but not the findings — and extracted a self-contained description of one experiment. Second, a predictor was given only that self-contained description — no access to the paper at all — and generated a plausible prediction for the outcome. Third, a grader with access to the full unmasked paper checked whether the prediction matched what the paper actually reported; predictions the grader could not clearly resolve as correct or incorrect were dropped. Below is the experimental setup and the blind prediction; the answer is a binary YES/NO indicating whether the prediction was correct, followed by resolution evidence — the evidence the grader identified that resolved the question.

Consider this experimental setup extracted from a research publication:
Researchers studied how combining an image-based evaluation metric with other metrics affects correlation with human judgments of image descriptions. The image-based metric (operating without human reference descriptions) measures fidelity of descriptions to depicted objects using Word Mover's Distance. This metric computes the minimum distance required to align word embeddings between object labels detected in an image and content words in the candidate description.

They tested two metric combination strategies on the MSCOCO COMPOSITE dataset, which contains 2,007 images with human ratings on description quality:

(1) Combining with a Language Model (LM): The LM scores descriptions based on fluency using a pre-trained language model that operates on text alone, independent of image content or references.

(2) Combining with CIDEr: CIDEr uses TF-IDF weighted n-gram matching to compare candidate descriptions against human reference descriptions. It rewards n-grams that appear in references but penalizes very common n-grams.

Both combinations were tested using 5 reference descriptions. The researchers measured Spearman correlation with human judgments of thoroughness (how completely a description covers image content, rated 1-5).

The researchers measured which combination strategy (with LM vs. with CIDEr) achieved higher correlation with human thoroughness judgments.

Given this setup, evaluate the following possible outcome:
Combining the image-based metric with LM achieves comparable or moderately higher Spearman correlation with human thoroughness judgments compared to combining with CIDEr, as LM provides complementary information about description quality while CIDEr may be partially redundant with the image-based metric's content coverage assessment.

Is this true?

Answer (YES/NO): NO